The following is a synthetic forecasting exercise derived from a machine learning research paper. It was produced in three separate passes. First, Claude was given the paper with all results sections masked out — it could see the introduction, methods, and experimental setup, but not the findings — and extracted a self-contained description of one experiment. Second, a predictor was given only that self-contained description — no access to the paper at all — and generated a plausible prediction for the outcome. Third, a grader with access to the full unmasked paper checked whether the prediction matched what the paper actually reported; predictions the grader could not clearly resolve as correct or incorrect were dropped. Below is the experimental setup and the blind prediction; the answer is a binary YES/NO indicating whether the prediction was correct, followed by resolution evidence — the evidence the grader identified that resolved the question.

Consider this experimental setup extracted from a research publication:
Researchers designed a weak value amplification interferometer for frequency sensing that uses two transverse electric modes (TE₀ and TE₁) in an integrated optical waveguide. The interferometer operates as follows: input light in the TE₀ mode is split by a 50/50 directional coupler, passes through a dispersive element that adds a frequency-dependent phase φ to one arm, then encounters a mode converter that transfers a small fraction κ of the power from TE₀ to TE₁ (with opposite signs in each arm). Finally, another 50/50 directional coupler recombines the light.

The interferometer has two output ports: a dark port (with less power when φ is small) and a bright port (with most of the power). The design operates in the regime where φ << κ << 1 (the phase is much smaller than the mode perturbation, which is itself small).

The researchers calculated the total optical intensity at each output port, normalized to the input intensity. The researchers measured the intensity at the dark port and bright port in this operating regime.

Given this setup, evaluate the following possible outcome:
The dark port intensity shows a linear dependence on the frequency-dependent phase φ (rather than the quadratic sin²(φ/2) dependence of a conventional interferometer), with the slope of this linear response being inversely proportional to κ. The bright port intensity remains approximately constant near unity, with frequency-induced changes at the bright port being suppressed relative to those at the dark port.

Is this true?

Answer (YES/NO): NO